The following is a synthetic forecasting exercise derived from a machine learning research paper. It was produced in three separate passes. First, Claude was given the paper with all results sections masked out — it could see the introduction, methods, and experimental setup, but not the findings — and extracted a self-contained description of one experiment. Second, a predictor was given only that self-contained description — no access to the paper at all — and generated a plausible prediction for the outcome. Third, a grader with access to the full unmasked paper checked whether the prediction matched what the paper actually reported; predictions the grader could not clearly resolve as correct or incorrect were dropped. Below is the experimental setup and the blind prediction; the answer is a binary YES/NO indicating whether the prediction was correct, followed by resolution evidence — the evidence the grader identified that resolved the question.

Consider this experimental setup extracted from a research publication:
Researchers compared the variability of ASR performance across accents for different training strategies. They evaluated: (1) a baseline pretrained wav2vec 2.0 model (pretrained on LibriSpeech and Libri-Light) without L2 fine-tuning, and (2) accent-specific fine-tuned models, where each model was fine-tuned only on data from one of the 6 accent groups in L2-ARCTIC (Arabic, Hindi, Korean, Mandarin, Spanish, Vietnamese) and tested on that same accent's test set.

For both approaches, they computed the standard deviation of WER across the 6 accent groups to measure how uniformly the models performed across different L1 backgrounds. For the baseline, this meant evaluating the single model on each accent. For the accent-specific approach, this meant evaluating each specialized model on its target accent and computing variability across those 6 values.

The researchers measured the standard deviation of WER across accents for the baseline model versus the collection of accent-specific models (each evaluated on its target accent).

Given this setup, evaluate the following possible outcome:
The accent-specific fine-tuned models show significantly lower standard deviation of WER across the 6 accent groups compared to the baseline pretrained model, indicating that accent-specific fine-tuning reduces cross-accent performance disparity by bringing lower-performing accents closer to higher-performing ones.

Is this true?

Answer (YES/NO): YES